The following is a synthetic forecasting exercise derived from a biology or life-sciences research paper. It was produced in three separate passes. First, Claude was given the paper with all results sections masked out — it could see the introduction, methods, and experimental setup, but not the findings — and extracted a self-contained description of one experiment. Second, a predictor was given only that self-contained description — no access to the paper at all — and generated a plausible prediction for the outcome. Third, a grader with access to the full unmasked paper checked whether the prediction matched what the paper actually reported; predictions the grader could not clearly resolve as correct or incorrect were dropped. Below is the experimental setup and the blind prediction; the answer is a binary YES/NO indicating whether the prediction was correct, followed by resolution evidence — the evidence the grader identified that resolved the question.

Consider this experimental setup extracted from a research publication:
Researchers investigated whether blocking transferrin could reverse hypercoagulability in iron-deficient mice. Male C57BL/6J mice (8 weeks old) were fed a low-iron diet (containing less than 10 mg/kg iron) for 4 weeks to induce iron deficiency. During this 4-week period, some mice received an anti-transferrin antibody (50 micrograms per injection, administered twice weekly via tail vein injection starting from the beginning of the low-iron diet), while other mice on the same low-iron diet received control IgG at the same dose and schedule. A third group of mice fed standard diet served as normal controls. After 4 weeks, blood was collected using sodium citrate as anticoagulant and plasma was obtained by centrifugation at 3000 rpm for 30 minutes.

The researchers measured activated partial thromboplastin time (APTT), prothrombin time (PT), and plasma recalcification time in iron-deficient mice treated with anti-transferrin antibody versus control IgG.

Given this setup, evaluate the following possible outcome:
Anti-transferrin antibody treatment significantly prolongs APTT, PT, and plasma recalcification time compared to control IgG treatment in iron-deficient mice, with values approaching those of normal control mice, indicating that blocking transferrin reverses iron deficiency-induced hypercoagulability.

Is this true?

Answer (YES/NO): YES